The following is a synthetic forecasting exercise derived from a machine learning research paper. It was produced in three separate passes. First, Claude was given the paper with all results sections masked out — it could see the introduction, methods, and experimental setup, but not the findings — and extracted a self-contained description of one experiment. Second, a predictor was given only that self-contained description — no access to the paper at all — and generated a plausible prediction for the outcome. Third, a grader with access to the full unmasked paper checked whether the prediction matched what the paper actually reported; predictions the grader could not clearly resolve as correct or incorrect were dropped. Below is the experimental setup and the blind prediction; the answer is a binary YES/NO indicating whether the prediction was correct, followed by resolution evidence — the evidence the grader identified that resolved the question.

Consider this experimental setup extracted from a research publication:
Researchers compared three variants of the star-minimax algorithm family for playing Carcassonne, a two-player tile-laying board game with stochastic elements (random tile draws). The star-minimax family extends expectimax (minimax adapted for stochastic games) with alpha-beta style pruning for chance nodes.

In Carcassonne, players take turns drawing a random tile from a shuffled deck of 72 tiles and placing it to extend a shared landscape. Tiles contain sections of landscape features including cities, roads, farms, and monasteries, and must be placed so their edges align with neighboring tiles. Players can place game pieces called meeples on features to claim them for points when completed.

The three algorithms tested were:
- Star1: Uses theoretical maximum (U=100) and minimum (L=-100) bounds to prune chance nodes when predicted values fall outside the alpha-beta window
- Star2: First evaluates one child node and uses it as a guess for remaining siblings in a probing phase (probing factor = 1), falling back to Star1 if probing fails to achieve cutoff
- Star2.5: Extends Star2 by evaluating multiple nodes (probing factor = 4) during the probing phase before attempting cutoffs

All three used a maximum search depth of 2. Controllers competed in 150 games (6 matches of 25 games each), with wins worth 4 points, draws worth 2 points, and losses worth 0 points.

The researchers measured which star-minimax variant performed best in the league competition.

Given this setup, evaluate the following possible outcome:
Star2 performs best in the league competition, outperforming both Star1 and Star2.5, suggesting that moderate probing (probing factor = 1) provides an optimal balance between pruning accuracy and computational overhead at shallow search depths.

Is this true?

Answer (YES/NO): NO